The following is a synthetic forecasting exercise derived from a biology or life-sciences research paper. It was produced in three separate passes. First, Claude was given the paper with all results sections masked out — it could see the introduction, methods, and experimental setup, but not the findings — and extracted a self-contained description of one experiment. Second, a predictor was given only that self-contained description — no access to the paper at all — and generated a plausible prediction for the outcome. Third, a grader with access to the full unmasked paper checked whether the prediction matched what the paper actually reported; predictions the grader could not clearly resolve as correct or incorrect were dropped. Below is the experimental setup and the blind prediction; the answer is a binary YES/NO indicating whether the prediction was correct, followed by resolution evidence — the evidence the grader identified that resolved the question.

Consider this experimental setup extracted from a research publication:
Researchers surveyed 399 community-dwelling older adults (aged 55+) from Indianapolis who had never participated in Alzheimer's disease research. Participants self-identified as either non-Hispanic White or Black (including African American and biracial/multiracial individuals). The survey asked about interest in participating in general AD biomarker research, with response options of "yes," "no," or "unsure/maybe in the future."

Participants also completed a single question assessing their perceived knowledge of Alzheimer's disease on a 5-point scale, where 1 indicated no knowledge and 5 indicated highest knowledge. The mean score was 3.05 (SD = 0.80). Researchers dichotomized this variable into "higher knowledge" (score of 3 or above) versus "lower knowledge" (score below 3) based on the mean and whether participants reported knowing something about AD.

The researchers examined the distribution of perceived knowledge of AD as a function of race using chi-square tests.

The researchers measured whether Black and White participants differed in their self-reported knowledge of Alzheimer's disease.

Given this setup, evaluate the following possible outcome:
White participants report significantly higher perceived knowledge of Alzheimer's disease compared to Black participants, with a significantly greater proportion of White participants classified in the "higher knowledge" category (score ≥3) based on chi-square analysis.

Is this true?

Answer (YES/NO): YES